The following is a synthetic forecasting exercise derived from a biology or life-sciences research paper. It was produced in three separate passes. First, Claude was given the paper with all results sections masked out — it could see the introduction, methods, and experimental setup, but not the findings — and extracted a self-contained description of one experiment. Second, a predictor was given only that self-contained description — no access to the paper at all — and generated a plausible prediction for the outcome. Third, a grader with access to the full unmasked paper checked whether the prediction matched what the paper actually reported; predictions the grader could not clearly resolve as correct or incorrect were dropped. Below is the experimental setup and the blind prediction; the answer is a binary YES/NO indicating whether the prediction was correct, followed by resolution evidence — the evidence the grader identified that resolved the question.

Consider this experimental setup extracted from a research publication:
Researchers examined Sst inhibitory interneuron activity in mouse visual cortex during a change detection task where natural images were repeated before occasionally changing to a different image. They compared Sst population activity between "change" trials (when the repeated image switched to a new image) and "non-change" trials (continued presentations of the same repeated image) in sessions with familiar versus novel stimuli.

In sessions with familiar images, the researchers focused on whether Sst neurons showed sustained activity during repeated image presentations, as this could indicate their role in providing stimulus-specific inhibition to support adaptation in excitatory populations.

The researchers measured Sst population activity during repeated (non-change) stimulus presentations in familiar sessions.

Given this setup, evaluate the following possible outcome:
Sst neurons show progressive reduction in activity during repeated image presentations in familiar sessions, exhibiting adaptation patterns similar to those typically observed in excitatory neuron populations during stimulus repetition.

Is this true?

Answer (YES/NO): NO